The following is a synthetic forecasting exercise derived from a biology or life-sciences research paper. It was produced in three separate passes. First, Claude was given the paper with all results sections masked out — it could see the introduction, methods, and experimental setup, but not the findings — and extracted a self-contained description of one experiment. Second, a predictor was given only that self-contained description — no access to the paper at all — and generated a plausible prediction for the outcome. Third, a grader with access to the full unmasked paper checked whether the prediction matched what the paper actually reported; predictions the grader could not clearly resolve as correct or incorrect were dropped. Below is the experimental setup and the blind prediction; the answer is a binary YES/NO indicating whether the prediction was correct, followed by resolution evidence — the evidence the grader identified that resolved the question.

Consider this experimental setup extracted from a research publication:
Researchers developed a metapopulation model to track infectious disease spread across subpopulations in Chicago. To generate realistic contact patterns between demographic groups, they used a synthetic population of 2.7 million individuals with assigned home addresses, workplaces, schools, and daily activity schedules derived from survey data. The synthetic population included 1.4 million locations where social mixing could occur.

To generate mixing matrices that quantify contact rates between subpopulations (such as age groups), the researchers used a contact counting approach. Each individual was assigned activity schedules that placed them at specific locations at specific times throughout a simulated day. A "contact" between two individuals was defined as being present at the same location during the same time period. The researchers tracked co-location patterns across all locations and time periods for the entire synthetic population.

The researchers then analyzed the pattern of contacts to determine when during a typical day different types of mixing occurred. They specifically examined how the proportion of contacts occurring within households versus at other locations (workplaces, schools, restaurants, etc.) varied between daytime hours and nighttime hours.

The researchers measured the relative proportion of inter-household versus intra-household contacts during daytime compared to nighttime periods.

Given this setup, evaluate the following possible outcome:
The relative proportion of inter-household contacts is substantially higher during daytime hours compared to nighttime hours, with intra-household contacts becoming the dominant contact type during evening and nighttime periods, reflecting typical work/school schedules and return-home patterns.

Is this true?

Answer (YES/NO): YES